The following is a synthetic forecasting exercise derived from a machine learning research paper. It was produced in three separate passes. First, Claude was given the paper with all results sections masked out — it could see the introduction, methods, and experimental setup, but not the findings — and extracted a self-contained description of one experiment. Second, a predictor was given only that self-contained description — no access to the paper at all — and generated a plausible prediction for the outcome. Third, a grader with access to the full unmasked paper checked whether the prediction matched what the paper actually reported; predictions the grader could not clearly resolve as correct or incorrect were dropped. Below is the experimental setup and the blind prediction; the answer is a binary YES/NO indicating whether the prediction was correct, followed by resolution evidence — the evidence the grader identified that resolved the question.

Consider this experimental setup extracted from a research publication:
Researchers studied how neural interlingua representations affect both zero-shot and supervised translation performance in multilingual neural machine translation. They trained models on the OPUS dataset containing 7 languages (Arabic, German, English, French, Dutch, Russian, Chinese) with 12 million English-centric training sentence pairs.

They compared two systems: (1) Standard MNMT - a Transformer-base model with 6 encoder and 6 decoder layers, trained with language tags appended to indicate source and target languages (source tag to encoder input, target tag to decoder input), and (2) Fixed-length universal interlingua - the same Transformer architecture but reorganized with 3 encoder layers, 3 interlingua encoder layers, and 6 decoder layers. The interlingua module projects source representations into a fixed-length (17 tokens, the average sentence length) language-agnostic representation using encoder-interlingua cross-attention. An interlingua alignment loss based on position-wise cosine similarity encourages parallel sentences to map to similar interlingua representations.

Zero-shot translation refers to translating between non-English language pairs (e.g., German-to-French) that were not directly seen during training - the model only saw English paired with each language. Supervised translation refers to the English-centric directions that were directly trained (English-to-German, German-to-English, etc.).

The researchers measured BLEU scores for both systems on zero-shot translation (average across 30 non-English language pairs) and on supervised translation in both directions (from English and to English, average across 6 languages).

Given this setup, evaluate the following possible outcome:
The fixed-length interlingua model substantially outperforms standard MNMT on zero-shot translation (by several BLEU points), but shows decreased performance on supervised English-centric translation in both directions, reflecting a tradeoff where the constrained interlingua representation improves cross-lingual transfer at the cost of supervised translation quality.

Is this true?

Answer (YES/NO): NO